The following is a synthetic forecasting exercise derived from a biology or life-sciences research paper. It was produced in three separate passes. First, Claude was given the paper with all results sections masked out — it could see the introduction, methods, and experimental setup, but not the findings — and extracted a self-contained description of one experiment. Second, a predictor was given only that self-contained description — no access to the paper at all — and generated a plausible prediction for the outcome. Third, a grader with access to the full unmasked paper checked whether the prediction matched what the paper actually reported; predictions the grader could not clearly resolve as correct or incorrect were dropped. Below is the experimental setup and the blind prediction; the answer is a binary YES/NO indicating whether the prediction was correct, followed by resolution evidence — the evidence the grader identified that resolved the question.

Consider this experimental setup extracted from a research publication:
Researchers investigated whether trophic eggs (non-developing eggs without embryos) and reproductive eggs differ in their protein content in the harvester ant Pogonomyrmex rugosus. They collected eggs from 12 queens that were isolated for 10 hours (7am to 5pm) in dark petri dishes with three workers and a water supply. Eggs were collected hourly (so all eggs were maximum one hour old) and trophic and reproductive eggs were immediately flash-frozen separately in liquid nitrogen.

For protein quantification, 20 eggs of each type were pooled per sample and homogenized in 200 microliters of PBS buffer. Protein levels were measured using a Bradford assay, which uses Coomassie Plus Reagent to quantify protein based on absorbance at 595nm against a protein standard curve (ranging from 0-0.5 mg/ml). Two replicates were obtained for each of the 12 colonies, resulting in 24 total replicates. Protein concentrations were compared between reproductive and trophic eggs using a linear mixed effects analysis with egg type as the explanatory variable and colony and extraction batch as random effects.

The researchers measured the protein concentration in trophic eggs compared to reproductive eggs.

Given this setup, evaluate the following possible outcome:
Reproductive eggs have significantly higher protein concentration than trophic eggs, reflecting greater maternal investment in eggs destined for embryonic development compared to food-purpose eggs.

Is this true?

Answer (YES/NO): YES